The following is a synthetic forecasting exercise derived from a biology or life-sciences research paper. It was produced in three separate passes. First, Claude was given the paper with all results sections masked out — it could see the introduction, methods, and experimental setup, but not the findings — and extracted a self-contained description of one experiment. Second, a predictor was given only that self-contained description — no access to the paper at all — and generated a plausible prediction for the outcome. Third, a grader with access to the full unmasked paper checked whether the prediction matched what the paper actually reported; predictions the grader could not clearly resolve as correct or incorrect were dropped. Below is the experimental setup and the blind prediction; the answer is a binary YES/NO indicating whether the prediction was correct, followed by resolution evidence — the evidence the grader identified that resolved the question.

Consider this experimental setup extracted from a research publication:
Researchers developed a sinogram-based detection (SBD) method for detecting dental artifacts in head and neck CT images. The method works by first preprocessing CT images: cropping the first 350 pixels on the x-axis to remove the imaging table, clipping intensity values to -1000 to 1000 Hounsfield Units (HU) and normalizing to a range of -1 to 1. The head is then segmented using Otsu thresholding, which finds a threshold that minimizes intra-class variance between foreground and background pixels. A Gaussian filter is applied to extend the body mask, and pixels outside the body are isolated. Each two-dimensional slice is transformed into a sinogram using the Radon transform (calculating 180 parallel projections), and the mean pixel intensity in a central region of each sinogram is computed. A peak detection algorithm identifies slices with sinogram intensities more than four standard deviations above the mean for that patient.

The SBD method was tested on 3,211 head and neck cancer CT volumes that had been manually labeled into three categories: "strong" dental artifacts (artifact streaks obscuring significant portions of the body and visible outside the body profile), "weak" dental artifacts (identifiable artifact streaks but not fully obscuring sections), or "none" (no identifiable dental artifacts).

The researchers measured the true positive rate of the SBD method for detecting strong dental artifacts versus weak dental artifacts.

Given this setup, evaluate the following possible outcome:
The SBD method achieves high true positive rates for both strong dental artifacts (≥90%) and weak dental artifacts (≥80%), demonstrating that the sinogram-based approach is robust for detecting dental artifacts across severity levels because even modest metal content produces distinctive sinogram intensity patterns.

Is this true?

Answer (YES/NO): NO